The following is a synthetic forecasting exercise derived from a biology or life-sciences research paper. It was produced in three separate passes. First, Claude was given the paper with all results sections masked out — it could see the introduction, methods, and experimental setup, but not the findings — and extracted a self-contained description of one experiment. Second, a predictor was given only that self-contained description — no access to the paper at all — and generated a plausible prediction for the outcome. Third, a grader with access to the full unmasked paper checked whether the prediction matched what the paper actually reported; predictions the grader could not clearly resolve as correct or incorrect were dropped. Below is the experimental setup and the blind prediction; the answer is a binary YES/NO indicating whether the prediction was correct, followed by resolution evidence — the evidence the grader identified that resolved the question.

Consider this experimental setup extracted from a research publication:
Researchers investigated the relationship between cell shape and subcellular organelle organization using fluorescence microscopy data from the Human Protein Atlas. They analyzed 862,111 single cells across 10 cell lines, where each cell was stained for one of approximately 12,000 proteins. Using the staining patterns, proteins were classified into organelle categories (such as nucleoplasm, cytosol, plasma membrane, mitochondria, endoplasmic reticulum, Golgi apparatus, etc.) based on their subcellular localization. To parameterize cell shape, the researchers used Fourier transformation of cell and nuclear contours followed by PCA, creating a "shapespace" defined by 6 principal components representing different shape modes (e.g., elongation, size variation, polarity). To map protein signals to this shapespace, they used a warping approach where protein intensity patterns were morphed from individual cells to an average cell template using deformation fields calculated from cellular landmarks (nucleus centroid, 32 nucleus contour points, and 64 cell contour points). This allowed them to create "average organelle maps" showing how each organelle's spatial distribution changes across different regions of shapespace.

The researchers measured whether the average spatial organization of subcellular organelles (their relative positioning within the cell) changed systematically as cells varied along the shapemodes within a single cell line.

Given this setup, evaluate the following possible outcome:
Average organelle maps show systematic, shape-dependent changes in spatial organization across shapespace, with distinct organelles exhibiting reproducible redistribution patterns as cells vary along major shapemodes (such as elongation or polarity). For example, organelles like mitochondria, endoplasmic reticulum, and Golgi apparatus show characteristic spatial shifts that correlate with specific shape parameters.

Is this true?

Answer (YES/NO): NO